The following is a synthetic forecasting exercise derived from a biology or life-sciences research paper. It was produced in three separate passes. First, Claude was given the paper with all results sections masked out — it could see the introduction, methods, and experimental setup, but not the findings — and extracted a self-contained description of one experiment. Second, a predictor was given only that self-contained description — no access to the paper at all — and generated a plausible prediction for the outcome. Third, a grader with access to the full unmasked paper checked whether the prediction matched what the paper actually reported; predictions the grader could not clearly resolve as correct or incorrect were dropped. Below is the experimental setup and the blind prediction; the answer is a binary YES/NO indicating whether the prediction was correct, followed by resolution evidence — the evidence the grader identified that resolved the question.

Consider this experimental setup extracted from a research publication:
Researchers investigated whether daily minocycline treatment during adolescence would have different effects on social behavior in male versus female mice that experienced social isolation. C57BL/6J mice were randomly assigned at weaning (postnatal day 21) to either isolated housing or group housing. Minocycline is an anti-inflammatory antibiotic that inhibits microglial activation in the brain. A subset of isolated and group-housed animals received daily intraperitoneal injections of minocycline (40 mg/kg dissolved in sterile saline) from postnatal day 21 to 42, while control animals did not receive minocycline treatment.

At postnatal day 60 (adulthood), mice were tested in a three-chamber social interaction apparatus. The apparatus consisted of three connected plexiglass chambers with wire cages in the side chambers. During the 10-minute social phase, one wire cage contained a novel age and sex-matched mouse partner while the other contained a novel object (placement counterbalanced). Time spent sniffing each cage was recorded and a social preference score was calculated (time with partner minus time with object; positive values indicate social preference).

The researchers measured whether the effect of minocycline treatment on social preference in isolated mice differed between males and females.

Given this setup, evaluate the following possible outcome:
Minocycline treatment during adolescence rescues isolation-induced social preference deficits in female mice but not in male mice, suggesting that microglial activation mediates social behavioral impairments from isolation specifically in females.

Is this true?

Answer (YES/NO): YES